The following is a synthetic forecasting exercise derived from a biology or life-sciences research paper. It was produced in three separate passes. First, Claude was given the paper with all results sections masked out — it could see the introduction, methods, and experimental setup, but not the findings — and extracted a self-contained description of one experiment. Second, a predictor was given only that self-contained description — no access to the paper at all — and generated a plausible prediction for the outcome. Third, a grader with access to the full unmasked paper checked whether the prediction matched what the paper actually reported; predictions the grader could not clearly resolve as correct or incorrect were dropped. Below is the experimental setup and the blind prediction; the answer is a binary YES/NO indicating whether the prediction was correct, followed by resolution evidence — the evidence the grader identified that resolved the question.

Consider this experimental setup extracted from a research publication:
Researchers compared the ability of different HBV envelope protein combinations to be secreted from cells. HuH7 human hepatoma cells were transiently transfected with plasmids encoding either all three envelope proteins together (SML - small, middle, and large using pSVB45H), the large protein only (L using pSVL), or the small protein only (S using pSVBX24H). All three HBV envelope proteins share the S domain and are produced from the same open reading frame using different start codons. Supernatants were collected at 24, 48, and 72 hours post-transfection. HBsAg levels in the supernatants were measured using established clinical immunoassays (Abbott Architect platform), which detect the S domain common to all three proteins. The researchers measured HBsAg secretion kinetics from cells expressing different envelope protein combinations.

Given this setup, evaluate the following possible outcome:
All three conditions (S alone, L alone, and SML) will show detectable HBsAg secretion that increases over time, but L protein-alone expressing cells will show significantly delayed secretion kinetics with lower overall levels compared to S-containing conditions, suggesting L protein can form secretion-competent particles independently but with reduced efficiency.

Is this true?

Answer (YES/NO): NO